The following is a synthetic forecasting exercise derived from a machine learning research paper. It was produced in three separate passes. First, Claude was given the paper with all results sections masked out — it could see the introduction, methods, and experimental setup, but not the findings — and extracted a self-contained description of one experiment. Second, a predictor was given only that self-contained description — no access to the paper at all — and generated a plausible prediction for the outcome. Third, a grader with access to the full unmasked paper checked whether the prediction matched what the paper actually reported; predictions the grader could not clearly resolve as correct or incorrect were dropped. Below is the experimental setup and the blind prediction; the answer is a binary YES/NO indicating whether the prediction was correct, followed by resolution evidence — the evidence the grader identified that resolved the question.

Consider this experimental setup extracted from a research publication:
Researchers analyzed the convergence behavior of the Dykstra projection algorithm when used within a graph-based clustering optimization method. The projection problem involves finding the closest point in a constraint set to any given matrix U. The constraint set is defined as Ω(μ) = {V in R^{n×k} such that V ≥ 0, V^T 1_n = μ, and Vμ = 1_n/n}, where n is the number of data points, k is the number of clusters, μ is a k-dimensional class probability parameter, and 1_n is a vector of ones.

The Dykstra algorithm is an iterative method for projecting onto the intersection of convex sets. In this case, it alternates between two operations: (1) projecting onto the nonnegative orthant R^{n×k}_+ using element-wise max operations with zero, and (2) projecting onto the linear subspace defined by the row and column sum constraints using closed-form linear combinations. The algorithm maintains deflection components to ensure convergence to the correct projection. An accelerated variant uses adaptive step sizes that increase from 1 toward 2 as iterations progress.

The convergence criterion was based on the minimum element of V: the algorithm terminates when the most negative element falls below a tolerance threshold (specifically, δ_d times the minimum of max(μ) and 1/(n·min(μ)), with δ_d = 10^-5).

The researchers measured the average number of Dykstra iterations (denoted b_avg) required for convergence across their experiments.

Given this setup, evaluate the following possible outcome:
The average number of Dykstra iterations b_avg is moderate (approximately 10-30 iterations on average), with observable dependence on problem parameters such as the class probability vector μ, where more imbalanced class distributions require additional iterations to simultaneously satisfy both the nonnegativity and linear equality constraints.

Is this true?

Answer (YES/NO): NO